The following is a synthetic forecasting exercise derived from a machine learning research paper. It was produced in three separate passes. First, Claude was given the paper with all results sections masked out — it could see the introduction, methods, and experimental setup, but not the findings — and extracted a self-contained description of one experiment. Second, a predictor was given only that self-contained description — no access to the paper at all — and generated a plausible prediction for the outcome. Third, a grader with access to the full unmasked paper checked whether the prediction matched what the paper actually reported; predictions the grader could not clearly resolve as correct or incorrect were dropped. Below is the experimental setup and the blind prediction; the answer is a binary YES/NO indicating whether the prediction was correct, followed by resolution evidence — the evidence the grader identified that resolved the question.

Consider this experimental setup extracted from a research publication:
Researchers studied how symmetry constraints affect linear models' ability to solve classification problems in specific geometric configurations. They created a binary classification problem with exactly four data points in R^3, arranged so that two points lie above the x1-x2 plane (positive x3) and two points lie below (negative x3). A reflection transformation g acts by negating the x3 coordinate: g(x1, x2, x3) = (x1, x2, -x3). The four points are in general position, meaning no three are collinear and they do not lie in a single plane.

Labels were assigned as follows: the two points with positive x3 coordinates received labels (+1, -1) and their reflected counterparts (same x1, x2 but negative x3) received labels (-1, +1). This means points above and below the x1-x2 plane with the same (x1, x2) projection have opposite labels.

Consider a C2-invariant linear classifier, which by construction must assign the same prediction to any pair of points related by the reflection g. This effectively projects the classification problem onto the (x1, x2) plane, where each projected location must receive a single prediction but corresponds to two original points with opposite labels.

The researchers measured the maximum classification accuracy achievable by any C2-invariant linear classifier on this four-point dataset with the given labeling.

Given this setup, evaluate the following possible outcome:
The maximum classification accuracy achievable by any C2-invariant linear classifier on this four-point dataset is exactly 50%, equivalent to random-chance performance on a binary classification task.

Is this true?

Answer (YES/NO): NO